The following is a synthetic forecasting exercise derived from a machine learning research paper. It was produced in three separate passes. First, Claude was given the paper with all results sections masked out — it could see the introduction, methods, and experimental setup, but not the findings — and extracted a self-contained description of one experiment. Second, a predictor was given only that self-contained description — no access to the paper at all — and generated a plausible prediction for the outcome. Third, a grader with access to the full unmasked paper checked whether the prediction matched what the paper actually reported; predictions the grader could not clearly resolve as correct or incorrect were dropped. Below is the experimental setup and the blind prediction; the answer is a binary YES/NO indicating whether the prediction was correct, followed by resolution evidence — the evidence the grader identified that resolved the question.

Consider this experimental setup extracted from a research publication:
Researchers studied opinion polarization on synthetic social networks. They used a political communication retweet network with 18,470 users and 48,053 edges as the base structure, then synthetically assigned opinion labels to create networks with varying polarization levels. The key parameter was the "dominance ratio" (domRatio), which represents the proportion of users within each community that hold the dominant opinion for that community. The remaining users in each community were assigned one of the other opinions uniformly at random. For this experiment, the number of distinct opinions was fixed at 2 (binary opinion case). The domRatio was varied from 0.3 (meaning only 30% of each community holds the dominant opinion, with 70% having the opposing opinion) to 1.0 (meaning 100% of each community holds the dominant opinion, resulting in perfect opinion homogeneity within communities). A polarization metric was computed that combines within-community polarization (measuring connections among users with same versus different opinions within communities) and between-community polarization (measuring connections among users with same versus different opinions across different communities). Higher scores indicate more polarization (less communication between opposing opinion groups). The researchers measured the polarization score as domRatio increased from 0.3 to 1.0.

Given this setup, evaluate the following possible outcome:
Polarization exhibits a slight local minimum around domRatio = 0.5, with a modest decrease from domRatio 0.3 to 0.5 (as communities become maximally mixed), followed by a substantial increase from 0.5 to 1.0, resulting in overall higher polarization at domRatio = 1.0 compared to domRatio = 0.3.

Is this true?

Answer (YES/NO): NO